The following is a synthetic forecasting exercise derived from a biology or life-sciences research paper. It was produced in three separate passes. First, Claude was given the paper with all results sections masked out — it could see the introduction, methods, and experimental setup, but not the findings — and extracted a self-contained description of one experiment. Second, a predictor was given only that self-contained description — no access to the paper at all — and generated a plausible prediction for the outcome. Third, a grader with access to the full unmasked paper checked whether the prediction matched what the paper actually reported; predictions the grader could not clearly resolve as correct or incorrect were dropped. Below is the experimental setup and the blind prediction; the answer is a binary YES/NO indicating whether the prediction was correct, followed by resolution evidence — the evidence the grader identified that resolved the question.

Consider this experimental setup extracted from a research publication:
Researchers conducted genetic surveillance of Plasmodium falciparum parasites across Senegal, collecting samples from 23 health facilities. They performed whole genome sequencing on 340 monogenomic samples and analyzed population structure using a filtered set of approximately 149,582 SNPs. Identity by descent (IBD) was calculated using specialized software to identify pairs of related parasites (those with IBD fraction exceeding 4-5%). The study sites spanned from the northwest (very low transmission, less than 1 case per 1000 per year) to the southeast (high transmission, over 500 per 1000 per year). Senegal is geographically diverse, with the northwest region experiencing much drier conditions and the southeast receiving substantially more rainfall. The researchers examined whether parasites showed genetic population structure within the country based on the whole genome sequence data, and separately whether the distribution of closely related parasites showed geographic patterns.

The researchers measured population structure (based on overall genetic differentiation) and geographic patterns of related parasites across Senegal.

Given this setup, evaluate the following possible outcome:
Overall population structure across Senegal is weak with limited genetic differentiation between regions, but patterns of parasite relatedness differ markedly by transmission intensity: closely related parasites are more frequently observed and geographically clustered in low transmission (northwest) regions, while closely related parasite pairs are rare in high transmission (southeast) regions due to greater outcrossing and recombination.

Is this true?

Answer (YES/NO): NO